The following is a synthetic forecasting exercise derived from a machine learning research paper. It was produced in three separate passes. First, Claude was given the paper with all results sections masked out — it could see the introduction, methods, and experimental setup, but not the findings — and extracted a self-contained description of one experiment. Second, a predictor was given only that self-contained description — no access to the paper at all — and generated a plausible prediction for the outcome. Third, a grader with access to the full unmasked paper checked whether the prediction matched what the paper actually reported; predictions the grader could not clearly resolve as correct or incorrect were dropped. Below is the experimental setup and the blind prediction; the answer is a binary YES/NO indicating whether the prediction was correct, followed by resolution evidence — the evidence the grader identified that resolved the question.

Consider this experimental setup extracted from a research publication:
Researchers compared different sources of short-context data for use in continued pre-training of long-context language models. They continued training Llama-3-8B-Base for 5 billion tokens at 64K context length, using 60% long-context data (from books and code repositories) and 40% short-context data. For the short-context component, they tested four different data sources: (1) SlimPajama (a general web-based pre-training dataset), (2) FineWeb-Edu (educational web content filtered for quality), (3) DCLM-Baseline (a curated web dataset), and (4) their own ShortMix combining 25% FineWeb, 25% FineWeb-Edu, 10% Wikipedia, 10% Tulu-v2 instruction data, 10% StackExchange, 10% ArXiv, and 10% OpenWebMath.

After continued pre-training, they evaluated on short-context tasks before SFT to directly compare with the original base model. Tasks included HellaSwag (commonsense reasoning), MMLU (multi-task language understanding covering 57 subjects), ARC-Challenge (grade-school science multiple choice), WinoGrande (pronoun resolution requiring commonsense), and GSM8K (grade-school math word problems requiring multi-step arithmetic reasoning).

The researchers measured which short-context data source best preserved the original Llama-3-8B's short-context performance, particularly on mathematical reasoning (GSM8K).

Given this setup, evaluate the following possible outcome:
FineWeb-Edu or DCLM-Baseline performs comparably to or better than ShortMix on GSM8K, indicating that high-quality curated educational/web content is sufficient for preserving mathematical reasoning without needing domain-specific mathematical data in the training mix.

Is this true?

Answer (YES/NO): NO